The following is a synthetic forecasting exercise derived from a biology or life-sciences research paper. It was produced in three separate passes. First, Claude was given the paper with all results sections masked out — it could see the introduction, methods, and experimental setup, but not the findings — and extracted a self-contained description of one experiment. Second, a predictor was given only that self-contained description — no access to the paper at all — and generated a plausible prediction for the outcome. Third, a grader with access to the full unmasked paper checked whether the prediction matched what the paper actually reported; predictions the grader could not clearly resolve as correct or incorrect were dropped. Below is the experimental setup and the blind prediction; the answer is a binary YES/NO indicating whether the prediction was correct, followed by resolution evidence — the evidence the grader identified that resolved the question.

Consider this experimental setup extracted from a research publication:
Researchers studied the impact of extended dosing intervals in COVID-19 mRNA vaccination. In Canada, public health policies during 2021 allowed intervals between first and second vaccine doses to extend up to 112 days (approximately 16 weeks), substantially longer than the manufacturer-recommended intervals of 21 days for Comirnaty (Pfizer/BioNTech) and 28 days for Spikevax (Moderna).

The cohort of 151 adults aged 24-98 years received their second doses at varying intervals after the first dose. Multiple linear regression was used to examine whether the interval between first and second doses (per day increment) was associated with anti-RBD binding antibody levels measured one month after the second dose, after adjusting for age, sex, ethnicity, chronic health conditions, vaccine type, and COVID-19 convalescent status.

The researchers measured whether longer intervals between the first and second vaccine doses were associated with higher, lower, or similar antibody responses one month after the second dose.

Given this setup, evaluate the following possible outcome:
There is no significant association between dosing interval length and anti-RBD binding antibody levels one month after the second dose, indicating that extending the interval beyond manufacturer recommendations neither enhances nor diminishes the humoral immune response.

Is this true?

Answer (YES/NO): NO